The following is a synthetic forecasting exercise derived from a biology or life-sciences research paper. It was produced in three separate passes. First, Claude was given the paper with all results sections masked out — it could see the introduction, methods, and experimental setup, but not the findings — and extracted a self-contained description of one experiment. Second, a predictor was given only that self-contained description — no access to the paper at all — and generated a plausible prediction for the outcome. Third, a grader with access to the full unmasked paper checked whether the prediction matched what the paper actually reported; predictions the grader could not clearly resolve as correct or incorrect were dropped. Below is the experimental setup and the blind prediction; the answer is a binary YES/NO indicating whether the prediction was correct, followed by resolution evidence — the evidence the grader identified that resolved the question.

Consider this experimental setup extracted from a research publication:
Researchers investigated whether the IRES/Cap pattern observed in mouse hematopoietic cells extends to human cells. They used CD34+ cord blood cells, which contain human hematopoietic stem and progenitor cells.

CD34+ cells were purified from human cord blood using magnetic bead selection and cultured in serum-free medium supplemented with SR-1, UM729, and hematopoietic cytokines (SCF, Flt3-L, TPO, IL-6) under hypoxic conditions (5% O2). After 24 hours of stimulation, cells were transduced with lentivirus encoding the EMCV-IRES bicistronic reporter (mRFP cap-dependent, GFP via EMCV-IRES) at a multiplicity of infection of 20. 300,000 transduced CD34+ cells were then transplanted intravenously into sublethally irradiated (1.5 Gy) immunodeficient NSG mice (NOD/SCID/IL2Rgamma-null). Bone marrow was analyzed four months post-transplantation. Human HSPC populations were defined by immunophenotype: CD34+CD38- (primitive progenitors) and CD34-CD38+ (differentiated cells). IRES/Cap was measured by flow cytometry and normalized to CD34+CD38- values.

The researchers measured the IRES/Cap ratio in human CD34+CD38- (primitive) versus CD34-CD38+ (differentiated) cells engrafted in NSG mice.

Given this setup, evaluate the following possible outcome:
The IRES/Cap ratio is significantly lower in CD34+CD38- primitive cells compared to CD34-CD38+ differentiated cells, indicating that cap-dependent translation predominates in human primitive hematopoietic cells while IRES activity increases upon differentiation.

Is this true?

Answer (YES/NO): YES